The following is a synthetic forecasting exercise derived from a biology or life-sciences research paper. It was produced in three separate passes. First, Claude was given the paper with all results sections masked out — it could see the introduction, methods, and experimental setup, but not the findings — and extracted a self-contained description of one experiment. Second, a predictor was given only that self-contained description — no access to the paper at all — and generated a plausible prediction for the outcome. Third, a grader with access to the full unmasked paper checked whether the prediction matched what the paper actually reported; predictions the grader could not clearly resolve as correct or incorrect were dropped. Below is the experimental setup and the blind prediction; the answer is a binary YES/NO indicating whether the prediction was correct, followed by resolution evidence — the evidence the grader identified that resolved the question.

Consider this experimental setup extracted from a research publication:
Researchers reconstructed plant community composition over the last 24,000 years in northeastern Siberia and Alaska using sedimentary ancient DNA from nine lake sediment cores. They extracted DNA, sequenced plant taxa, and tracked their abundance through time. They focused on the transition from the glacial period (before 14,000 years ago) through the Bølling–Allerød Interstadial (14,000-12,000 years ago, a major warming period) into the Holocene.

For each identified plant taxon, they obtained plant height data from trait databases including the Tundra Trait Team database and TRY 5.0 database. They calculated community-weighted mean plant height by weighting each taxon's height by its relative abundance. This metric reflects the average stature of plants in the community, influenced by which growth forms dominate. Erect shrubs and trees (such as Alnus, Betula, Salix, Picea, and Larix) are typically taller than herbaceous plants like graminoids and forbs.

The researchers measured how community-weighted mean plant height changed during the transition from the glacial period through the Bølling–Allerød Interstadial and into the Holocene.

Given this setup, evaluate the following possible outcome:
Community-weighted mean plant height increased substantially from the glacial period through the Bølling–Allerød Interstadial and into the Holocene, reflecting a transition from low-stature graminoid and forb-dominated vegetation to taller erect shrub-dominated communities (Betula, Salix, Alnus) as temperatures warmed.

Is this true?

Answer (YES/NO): NO